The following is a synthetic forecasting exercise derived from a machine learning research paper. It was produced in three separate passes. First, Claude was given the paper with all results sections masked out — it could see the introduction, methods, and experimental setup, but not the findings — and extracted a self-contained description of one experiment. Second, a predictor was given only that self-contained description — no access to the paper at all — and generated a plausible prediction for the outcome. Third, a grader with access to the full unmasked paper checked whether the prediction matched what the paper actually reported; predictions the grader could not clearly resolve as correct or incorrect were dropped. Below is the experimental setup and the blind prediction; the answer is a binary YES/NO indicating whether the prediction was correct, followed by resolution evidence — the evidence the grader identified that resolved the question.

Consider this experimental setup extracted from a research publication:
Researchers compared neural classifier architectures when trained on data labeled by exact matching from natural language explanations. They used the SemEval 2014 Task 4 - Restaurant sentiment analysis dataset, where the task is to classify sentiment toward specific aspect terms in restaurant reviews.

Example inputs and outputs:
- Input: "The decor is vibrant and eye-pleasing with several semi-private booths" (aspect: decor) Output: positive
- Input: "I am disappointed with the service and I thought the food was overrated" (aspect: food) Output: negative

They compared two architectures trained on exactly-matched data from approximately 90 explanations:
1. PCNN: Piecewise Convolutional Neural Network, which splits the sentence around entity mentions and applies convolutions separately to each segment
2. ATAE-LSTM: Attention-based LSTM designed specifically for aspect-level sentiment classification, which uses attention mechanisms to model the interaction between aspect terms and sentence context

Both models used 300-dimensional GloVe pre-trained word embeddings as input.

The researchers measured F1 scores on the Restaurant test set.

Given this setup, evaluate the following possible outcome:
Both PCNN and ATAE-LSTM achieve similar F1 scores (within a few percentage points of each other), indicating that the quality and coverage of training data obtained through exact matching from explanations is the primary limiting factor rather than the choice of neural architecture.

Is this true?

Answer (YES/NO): YES